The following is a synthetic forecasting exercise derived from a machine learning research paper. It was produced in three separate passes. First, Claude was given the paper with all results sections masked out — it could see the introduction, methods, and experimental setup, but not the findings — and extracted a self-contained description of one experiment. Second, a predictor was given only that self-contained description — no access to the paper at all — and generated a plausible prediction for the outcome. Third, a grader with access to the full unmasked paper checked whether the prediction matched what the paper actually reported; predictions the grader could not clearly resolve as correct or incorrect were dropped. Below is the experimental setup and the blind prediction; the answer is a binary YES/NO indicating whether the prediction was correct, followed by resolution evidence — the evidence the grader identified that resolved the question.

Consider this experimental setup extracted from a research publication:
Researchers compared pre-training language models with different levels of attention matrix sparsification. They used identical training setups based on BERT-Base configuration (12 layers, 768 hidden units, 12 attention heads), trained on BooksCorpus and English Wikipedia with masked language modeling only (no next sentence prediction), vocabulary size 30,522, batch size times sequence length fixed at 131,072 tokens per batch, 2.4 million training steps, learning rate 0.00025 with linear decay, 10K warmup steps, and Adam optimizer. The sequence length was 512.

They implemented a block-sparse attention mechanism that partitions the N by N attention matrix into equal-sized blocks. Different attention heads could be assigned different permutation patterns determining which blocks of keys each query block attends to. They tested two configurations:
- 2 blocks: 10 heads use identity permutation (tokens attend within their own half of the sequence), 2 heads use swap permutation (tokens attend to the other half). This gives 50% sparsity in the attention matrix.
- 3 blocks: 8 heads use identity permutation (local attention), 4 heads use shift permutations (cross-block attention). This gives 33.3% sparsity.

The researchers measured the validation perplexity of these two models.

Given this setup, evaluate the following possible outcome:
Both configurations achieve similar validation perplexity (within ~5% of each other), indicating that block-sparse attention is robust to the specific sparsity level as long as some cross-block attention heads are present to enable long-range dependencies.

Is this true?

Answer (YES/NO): YES